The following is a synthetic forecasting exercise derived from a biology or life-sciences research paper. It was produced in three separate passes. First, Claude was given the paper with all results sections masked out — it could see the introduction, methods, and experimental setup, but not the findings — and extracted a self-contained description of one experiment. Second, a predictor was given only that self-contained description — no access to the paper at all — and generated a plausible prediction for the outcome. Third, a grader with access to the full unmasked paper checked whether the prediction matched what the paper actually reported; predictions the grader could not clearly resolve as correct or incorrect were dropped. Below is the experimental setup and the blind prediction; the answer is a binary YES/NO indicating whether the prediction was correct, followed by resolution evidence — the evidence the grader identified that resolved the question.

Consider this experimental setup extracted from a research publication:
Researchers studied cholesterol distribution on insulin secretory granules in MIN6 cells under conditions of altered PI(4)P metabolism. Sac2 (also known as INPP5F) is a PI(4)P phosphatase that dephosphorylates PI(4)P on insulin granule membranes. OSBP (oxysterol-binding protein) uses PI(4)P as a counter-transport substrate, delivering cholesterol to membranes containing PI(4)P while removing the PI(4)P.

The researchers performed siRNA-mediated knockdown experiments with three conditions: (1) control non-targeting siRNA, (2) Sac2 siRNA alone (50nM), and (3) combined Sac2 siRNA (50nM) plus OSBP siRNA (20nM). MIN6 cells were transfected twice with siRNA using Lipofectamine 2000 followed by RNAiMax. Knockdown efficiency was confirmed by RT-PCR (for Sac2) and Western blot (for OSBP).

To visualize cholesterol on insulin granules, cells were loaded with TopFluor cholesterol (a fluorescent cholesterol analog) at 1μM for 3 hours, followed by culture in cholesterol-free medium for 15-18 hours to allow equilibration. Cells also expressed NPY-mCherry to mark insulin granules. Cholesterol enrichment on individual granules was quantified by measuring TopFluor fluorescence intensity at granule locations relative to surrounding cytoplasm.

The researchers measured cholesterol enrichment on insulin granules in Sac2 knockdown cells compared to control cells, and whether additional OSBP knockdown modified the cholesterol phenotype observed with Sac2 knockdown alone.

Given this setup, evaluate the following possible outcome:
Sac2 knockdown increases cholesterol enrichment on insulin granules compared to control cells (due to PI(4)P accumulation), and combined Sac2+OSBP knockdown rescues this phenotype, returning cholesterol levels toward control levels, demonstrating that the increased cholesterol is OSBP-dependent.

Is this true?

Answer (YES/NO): YES